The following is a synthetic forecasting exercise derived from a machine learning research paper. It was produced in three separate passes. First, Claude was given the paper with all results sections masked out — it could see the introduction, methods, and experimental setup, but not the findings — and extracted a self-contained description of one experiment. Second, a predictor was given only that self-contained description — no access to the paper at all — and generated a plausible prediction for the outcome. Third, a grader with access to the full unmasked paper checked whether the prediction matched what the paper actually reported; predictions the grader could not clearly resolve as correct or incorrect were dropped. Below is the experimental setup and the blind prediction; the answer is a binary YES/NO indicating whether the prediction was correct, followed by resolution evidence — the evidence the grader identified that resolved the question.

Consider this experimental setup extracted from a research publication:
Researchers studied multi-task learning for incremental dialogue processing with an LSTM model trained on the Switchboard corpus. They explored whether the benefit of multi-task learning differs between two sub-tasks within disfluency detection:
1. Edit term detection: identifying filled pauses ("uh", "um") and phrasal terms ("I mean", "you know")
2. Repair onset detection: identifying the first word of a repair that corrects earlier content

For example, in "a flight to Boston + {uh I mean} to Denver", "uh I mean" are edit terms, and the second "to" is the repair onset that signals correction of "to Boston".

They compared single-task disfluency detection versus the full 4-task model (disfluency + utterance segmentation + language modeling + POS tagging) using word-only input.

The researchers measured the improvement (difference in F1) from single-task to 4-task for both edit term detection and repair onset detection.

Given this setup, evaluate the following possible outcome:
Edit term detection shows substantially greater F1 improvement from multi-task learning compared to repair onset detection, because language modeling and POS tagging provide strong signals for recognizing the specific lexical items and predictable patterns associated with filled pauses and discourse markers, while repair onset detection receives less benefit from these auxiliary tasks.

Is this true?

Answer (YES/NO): NO